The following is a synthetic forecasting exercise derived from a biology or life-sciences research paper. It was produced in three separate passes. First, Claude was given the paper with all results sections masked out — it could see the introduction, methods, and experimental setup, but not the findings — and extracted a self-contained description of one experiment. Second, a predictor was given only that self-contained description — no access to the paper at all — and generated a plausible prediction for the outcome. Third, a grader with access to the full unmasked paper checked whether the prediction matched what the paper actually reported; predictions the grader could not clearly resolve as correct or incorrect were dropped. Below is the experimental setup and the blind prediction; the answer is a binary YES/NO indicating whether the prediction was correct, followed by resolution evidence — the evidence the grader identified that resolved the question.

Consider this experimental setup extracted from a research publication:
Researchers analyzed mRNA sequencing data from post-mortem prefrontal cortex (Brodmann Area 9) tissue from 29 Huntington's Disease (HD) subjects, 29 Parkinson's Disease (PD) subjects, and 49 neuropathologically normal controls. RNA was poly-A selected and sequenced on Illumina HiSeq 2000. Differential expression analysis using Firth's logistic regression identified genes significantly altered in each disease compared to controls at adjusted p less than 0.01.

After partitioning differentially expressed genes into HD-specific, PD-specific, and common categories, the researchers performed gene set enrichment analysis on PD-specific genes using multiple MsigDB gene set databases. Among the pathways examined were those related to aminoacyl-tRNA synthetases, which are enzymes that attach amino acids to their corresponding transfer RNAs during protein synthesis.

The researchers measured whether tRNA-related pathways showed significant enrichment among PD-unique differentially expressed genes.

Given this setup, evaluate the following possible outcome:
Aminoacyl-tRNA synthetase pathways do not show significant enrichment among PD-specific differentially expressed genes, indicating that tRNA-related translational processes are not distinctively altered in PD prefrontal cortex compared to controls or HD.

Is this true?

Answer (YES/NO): YES